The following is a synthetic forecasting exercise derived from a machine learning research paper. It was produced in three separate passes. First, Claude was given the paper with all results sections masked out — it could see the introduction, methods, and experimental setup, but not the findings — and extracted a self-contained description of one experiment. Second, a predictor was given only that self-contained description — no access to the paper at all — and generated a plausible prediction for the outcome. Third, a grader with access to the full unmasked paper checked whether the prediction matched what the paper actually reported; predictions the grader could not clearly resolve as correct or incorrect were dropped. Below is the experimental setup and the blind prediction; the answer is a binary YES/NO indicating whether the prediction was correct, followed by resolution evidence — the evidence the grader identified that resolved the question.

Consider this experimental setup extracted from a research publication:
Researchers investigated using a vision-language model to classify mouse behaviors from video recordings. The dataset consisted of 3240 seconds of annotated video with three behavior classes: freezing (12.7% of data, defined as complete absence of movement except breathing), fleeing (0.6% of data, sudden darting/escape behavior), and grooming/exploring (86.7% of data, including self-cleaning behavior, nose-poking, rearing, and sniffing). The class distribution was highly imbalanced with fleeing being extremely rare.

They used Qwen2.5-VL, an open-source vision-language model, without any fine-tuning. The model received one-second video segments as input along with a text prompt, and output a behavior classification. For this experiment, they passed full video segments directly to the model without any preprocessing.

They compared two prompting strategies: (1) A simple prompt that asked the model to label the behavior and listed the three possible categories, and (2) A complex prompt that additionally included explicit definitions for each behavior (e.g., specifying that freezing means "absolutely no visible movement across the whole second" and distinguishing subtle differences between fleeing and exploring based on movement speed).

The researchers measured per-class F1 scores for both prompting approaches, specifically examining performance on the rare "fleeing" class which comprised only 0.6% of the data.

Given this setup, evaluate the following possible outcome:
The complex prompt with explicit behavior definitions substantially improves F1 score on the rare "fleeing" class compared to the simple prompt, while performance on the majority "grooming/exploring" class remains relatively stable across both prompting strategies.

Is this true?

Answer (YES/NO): NO